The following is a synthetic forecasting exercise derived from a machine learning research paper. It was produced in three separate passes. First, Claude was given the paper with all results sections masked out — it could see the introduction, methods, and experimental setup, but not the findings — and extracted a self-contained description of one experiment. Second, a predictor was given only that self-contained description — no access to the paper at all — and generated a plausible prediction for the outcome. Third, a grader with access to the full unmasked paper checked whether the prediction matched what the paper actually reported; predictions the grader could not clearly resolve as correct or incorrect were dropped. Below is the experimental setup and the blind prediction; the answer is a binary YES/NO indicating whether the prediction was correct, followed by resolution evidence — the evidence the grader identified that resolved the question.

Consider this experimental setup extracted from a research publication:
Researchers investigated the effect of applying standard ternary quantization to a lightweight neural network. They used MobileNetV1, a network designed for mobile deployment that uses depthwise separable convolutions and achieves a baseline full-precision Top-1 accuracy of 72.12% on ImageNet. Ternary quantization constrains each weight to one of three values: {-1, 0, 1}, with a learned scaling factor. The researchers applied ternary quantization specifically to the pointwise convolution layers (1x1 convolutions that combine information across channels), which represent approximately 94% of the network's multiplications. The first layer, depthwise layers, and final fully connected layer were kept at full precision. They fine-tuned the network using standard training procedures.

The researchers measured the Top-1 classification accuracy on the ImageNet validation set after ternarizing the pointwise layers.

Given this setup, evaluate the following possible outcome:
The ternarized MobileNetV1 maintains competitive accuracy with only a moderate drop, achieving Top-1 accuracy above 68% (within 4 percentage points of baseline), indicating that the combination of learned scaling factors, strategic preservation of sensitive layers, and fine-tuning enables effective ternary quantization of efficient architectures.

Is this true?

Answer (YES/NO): NO